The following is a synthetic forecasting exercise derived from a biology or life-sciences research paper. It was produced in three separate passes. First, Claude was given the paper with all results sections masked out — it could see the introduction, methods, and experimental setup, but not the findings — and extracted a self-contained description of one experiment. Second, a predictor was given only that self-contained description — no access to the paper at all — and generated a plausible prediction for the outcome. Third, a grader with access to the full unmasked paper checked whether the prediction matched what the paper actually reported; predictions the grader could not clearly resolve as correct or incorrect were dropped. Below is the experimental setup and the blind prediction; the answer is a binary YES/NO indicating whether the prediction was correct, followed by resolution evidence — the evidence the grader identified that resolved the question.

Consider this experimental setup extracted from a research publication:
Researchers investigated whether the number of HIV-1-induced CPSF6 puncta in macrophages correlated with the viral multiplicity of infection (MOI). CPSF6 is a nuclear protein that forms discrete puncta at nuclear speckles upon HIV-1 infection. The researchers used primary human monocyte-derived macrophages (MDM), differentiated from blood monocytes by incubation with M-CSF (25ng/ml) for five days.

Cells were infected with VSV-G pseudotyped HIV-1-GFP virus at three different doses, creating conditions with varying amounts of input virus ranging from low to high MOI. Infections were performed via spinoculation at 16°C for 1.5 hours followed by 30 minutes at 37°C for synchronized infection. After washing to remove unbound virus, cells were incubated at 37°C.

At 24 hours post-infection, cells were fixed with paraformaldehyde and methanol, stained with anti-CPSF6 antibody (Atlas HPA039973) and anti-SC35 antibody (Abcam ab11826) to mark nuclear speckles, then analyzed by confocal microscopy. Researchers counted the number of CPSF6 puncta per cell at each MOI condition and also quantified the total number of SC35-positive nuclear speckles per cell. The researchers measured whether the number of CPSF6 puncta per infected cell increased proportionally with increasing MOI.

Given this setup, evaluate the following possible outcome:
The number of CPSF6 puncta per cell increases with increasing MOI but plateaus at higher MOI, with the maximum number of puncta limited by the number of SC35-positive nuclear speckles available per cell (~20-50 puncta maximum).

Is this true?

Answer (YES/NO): NO